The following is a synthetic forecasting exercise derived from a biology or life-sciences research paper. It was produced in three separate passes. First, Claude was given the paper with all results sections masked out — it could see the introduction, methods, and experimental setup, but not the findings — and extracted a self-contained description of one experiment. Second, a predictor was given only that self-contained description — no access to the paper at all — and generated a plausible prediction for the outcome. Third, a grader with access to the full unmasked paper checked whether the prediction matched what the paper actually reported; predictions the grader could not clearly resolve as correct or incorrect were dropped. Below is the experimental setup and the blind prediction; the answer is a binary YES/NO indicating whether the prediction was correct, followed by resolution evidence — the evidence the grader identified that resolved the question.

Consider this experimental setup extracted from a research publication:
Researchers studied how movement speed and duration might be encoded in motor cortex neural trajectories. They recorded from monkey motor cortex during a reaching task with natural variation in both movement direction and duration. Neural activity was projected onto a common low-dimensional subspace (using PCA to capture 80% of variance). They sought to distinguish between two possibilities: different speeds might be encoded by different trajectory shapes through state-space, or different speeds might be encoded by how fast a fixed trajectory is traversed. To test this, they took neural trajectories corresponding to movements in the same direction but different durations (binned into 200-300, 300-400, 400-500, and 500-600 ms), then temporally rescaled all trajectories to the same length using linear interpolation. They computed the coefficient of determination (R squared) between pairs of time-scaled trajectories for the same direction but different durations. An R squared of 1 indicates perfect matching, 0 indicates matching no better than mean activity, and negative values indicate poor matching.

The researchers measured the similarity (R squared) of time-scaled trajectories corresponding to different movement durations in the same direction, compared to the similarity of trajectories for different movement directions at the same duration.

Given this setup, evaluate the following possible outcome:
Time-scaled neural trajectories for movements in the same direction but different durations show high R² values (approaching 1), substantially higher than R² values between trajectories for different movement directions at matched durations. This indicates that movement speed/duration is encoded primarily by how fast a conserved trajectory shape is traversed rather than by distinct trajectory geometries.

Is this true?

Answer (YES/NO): YES